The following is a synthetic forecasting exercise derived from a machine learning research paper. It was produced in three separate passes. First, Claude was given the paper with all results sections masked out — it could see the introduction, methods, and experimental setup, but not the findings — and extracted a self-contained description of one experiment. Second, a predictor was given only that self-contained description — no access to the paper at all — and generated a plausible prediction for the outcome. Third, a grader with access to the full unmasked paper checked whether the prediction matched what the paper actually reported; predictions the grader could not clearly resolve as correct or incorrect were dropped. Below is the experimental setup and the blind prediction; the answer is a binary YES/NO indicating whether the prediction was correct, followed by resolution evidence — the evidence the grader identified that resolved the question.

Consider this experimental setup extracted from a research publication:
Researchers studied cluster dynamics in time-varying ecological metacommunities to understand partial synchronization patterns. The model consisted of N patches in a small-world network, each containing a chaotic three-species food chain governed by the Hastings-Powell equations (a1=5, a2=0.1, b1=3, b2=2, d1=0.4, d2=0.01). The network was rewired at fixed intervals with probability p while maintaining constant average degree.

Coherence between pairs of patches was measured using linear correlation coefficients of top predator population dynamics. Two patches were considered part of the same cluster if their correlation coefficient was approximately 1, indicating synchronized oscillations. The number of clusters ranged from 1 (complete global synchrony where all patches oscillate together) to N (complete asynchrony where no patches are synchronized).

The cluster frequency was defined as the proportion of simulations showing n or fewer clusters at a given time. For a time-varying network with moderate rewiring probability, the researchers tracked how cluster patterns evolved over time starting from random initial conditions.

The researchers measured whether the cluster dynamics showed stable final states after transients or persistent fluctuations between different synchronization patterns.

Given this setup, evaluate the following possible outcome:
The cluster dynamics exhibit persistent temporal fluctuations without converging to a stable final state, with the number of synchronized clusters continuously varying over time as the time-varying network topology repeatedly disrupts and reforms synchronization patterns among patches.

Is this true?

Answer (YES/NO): NO